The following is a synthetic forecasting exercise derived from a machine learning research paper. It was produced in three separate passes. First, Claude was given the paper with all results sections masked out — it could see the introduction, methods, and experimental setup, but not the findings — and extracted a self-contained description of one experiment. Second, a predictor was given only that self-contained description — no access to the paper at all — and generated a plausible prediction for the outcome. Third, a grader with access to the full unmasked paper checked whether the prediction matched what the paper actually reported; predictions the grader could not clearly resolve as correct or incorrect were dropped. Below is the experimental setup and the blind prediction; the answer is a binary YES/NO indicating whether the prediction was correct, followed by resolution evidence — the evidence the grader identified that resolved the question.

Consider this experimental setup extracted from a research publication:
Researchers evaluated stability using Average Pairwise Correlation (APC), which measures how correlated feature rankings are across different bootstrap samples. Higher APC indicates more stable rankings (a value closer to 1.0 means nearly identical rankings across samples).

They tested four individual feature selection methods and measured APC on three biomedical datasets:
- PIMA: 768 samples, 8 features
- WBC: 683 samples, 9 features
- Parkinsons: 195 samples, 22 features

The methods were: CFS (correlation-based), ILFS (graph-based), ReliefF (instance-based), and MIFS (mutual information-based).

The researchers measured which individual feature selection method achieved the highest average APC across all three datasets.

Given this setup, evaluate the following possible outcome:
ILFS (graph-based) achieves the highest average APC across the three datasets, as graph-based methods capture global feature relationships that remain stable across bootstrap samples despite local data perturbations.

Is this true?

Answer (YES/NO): NO